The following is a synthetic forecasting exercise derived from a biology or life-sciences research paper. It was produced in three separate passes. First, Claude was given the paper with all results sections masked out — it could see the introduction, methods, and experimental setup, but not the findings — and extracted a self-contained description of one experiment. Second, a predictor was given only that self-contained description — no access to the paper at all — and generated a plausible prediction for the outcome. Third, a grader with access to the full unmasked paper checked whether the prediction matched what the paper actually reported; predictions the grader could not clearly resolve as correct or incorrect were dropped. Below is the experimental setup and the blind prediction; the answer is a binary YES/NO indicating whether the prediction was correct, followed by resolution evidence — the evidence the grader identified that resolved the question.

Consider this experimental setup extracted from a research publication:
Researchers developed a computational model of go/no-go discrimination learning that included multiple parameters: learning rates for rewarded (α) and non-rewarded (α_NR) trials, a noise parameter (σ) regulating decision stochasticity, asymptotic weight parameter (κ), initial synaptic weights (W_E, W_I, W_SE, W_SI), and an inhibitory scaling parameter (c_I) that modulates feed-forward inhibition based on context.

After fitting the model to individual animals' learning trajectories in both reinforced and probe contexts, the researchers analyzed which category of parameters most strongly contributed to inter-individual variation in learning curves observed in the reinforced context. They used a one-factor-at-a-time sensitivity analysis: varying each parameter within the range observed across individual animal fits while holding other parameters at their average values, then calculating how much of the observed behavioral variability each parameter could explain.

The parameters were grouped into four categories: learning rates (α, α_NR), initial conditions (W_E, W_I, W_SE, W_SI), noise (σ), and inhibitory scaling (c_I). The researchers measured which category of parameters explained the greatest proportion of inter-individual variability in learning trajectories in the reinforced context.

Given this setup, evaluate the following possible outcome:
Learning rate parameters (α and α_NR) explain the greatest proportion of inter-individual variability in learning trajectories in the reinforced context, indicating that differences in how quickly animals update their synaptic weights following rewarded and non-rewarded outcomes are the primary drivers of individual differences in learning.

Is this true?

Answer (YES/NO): NO